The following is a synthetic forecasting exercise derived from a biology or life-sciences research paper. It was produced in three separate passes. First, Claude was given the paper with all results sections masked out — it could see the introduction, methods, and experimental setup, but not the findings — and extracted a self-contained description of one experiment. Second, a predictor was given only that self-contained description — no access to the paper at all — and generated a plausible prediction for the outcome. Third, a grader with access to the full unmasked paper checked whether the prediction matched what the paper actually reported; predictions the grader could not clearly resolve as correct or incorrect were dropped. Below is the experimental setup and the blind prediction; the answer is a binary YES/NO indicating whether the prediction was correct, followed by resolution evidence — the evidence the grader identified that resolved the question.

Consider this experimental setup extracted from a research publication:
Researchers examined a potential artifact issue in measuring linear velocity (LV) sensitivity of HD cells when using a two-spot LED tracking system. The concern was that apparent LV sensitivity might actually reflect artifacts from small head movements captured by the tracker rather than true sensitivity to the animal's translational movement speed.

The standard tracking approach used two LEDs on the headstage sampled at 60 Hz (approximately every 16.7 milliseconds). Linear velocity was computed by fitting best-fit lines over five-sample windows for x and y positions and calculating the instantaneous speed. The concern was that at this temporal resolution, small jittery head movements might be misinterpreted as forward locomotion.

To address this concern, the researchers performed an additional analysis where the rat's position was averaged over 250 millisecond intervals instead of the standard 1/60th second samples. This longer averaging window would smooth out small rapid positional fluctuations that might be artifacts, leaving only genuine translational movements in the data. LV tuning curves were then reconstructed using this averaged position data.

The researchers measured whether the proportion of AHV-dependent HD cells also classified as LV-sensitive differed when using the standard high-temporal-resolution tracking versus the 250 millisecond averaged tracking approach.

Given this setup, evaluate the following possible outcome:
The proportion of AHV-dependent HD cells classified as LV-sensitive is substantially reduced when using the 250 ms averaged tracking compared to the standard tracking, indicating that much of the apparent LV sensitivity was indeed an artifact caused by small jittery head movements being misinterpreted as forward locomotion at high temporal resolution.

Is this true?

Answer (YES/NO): NO